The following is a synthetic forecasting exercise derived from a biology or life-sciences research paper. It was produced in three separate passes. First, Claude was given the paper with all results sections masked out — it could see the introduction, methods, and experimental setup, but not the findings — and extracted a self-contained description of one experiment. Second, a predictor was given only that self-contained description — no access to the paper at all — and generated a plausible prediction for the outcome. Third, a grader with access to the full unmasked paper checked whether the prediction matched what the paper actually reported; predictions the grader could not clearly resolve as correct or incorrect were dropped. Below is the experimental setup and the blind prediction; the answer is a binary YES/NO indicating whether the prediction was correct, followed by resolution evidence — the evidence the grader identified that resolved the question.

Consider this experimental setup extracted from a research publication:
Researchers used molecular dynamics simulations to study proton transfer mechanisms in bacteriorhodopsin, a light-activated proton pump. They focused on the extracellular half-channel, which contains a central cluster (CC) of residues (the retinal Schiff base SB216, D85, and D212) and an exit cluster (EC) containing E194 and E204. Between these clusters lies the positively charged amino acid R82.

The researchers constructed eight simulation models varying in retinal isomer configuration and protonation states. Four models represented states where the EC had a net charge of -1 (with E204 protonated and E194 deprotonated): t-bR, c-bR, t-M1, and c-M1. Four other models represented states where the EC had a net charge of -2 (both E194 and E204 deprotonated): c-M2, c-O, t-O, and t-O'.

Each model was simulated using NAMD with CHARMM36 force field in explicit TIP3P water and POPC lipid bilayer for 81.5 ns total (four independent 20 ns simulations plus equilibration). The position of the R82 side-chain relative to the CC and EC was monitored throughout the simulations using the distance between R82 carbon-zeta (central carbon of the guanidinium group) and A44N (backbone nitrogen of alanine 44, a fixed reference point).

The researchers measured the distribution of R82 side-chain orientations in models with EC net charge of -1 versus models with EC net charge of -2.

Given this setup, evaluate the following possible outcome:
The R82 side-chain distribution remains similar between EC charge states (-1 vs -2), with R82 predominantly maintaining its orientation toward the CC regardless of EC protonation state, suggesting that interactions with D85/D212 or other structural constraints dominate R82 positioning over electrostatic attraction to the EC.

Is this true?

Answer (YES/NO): NO